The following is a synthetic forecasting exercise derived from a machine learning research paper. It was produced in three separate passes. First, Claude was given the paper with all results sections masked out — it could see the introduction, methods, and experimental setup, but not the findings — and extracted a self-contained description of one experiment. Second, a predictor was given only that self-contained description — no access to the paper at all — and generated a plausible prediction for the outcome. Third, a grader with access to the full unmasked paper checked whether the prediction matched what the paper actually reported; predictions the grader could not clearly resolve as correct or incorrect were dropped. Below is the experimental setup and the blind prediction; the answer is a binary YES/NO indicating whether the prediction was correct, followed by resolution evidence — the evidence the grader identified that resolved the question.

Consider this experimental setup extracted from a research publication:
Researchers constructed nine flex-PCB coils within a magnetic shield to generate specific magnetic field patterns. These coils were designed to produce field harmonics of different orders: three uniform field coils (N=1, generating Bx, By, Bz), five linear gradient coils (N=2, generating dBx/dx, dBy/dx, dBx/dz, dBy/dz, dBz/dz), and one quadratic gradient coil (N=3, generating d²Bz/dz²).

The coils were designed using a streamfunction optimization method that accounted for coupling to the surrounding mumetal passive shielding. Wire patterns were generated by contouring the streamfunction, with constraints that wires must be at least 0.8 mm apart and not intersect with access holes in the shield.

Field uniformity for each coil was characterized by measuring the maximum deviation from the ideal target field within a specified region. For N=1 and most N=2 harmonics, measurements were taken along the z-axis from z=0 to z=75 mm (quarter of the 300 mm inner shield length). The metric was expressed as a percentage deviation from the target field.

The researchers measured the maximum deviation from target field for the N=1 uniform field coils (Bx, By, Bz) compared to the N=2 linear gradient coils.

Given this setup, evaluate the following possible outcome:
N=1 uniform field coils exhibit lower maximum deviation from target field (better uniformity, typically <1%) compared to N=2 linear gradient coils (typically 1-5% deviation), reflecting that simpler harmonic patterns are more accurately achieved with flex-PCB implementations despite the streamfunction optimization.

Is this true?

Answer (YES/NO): YES